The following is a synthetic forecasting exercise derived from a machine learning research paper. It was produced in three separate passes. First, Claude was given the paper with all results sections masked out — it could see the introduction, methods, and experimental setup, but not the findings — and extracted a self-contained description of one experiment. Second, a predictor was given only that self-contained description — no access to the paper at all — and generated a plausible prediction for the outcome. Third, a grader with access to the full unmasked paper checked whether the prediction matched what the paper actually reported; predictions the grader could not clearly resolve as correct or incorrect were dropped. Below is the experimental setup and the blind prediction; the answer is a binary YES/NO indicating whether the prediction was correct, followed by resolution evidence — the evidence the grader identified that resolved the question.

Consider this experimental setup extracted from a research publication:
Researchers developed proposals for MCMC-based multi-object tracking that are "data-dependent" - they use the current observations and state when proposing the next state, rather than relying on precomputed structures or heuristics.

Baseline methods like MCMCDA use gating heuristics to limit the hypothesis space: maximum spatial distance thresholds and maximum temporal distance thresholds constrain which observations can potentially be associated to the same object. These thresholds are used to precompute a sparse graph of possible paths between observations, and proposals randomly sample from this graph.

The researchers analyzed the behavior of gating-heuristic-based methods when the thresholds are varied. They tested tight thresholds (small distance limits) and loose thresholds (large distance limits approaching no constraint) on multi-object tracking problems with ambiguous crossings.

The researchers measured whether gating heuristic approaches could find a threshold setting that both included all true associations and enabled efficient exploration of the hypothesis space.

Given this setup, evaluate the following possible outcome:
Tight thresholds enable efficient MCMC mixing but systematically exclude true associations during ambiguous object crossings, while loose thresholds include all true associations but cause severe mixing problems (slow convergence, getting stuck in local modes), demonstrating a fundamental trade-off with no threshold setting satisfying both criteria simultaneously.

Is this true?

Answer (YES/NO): NO